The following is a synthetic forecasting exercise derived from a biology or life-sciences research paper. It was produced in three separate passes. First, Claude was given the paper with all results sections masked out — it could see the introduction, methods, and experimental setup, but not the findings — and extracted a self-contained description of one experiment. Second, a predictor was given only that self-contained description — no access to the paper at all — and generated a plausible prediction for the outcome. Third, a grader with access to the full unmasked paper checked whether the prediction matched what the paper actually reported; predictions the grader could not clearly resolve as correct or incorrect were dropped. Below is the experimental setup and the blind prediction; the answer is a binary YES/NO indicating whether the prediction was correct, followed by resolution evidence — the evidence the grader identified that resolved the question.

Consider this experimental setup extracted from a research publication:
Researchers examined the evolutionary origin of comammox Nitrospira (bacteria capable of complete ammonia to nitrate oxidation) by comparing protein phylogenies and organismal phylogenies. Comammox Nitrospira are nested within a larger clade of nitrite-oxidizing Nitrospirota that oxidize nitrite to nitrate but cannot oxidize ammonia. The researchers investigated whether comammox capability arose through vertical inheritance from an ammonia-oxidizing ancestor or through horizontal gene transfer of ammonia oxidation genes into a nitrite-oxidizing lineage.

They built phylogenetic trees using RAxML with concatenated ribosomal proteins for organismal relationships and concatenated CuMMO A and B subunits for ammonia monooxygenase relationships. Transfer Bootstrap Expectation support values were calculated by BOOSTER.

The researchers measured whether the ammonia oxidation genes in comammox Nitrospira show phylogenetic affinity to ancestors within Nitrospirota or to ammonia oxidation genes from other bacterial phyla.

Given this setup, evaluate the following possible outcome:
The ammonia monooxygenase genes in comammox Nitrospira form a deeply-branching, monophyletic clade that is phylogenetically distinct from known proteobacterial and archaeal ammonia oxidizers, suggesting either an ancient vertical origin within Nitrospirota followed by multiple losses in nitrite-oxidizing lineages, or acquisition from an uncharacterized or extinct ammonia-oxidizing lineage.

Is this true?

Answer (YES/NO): NO